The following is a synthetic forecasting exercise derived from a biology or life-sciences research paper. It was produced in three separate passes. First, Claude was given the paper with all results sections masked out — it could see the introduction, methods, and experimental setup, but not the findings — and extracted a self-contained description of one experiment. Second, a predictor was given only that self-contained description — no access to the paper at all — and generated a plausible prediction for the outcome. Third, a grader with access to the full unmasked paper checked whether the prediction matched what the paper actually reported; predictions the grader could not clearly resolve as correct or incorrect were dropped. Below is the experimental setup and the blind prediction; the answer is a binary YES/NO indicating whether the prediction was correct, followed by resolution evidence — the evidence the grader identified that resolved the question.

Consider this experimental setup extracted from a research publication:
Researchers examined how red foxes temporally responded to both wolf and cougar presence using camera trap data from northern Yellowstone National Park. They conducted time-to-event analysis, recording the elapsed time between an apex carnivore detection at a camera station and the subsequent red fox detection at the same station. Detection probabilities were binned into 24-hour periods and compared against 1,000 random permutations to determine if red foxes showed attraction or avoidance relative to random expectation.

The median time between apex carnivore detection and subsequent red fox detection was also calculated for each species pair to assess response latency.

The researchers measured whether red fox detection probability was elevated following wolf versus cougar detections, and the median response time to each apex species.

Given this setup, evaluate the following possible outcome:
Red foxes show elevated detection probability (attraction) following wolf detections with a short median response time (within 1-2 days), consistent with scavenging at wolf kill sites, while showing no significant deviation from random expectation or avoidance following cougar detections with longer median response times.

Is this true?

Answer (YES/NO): NO